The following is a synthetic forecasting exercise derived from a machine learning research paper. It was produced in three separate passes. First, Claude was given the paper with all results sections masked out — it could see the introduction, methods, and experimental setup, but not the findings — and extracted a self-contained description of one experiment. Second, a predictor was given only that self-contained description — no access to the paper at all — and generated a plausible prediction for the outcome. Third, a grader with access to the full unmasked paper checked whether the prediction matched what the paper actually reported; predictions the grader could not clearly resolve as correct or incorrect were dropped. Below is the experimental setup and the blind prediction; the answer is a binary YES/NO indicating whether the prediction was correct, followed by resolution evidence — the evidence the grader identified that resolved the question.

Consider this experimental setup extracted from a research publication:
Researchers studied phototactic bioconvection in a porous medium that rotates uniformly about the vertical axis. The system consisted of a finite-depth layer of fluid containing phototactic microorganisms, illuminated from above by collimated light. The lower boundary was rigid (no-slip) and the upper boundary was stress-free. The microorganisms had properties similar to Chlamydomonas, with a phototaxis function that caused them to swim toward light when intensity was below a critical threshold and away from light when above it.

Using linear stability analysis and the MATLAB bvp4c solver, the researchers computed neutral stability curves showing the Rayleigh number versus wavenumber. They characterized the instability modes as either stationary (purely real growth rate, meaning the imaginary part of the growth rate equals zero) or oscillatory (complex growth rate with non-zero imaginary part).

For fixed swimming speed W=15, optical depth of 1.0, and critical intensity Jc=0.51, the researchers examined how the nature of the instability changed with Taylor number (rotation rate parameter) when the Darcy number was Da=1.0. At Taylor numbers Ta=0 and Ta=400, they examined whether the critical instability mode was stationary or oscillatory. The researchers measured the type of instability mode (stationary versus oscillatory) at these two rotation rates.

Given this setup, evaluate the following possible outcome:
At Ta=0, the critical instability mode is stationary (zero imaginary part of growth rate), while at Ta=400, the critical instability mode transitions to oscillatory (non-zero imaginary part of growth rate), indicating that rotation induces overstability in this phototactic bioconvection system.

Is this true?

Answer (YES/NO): NO